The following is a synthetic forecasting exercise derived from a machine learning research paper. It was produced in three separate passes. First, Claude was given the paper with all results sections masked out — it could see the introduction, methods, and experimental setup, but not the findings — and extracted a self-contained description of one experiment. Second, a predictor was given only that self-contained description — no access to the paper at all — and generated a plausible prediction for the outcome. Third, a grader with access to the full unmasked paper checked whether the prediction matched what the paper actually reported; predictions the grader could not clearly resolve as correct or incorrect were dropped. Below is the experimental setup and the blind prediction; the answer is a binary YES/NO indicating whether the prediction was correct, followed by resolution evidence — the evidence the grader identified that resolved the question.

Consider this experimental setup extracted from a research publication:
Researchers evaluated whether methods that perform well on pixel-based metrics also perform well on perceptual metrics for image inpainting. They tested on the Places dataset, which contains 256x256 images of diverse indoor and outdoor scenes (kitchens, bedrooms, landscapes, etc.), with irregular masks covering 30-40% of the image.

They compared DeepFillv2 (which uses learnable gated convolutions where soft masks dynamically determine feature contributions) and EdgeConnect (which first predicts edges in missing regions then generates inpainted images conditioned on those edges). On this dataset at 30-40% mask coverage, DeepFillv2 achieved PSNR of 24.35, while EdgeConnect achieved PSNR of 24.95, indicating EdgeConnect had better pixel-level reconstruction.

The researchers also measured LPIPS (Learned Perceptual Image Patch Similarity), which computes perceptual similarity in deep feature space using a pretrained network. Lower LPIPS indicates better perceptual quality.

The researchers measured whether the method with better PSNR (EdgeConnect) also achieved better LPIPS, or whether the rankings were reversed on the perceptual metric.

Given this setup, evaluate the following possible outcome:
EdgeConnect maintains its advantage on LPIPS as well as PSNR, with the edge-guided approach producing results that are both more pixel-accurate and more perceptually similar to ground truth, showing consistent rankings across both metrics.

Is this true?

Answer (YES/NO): YES